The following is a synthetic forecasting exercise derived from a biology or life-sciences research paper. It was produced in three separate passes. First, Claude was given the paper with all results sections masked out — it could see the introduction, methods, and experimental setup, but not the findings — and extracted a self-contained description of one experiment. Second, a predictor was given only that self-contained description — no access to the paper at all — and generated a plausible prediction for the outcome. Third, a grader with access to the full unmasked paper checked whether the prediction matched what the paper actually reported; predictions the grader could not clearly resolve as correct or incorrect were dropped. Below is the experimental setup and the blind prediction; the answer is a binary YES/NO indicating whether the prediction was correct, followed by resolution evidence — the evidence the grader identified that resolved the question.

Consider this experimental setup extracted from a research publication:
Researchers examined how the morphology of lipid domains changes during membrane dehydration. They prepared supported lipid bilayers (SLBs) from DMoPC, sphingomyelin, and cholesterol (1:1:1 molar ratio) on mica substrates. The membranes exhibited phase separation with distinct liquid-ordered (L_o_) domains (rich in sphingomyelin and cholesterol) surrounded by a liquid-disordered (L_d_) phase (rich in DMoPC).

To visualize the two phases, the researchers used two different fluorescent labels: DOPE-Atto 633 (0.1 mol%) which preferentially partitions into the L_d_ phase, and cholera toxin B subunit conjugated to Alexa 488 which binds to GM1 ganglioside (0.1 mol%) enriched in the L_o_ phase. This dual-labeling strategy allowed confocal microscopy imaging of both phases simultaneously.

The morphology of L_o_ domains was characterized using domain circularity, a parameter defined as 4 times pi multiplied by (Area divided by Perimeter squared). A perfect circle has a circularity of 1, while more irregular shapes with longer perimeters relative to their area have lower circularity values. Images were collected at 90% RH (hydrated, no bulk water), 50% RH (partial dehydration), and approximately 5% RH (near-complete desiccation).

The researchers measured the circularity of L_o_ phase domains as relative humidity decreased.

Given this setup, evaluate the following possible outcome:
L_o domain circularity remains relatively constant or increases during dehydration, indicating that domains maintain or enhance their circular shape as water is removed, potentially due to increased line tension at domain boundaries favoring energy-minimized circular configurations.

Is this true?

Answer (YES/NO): NO